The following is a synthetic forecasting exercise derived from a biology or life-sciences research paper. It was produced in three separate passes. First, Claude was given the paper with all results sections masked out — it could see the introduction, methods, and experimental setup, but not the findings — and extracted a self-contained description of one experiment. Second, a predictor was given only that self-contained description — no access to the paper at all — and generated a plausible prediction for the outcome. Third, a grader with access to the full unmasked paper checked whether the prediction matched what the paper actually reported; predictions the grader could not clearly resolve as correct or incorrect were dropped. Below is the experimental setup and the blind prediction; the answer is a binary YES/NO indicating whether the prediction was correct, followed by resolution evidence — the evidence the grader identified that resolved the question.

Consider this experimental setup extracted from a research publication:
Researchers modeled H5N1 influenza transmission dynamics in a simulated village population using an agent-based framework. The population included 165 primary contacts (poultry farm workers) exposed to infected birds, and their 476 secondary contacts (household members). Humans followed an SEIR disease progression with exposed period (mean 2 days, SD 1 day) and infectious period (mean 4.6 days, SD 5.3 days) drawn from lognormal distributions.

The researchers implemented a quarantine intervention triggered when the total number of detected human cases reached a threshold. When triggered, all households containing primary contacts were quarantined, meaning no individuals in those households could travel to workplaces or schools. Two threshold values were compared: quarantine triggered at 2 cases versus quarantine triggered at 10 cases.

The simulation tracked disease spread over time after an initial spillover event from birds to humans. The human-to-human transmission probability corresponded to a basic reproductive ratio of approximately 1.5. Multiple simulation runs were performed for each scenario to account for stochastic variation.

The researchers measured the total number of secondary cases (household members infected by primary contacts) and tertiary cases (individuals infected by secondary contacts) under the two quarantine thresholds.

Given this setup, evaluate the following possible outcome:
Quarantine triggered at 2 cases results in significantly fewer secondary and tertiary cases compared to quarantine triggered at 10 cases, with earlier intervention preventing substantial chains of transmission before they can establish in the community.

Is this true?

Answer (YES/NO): NO